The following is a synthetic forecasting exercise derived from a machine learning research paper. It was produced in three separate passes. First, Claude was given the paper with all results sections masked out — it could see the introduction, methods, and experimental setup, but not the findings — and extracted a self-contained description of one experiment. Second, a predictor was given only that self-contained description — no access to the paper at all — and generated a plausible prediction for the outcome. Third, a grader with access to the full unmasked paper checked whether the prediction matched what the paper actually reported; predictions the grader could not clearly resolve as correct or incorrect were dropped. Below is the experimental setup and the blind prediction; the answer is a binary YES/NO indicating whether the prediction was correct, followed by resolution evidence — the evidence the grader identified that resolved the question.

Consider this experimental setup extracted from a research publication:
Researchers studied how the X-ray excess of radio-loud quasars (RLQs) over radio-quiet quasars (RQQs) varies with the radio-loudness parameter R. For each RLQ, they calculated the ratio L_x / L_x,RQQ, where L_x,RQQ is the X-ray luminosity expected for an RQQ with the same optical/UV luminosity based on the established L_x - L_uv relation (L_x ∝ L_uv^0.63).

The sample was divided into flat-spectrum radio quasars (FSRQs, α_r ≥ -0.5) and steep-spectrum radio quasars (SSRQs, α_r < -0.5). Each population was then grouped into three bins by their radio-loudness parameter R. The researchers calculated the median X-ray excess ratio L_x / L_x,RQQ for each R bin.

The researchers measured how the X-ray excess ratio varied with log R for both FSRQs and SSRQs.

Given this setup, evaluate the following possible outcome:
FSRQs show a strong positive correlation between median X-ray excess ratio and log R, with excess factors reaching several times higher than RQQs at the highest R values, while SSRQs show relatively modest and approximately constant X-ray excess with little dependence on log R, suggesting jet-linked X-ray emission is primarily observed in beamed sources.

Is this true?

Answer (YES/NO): NO